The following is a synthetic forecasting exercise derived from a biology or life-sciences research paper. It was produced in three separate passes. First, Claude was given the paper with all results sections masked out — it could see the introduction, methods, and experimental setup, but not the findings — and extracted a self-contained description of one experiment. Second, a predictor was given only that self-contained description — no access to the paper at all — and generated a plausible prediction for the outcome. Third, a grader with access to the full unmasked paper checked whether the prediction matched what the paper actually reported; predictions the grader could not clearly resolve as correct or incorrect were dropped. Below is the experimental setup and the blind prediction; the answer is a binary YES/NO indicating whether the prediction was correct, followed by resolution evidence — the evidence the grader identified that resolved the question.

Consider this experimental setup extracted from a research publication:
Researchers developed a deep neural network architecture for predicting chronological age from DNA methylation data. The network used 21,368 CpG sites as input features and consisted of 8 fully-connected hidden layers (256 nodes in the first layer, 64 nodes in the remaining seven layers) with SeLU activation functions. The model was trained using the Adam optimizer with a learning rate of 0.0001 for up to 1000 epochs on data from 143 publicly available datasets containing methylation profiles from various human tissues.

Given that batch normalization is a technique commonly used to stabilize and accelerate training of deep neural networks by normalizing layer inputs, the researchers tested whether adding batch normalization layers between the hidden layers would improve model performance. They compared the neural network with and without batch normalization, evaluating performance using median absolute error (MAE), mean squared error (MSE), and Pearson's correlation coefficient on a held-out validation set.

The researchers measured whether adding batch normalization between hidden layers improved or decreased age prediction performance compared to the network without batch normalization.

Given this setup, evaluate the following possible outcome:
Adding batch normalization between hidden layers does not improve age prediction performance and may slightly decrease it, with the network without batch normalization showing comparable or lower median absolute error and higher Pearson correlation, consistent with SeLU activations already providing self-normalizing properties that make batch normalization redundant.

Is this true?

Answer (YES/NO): YES